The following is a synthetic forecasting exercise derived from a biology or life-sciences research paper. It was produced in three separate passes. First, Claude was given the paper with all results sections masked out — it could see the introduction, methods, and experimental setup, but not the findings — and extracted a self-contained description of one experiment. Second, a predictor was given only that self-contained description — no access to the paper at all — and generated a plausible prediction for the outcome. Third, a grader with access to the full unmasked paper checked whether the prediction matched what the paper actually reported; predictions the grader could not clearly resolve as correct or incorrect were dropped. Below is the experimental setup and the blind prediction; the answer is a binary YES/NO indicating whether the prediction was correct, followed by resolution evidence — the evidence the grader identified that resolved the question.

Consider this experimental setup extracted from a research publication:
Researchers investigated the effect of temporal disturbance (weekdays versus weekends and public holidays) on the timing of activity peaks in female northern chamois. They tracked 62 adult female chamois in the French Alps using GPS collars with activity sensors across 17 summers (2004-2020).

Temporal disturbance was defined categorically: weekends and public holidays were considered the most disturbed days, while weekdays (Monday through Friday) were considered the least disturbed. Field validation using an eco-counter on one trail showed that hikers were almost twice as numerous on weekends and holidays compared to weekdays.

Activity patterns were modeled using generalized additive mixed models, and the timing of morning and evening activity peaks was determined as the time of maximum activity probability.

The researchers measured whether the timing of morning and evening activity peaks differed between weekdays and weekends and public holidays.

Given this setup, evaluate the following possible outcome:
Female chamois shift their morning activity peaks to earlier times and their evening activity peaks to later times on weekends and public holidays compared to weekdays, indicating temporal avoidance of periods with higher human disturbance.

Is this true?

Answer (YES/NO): NO